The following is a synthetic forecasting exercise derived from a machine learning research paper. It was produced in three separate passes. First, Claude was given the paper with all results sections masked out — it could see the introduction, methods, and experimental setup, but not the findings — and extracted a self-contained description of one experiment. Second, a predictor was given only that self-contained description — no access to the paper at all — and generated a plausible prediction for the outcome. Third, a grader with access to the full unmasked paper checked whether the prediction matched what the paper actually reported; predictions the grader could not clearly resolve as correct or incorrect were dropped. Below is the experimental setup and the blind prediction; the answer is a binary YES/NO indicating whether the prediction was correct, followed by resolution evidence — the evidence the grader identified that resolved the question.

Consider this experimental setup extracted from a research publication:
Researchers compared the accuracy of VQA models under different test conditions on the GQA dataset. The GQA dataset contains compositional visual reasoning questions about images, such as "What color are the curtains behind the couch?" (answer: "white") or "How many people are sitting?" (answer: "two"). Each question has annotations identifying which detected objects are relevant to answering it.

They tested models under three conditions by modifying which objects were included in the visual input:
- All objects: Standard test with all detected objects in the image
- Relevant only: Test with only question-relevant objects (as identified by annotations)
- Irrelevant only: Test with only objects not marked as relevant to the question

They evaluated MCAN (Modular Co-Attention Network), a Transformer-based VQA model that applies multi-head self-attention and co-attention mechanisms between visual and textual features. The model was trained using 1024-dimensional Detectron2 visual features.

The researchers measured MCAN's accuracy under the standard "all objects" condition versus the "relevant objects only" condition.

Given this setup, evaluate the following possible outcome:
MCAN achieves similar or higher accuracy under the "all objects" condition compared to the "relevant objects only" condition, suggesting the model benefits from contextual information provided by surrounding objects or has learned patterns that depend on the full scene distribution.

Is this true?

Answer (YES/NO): NO